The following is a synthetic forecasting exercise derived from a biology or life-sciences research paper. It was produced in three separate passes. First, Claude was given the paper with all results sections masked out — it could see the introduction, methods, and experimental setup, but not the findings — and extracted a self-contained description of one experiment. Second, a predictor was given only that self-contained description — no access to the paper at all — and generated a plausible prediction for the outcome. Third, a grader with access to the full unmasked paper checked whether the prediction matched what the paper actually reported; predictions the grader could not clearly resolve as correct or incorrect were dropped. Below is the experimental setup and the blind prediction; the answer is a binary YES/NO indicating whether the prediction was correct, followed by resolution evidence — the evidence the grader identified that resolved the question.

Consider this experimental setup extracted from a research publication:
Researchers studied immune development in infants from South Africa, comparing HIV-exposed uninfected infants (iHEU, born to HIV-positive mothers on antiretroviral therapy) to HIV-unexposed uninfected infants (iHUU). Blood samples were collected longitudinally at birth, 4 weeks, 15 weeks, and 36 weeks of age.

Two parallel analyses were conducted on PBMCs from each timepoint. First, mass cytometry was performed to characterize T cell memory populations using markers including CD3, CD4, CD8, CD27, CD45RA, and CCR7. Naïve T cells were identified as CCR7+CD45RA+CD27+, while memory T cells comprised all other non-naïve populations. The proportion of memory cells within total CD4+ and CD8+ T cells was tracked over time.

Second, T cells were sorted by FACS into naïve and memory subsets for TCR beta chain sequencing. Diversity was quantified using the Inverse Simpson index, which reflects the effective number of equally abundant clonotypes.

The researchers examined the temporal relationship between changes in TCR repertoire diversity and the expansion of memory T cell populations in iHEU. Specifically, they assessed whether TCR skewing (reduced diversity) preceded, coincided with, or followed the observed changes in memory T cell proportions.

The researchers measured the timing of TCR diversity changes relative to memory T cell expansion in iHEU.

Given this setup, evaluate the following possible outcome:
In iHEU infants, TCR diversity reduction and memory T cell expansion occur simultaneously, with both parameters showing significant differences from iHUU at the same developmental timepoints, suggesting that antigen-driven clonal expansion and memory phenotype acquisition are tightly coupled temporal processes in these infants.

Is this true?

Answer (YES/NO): NO